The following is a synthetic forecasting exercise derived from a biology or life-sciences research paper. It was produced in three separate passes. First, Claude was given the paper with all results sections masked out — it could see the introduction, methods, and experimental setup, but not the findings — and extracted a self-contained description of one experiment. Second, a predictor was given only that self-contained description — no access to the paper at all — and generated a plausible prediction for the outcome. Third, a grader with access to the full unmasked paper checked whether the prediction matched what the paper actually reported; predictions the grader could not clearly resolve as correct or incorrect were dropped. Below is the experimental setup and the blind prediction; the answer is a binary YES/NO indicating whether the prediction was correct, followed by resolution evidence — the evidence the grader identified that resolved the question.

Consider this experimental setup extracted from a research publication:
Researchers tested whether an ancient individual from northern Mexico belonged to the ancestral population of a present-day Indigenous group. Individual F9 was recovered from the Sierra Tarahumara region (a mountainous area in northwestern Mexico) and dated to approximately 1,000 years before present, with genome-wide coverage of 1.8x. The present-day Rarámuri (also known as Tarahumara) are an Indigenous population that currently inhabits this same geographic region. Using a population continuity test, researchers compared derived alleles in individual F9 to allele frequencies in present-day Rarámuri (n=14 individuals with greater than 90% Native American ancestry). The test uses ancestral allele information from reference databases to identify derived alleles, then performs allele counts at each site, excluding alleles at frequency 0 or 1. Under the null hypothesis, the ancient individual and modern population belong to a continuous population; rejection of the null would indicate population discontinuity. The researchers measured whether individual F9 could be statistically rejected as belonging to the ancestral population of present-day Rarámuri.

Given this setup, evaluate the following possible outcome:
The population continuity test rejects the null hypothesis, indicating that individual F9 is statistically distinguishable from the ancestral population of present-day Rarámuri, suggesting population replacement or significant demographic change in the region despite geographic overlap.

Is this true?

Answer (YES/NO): YES